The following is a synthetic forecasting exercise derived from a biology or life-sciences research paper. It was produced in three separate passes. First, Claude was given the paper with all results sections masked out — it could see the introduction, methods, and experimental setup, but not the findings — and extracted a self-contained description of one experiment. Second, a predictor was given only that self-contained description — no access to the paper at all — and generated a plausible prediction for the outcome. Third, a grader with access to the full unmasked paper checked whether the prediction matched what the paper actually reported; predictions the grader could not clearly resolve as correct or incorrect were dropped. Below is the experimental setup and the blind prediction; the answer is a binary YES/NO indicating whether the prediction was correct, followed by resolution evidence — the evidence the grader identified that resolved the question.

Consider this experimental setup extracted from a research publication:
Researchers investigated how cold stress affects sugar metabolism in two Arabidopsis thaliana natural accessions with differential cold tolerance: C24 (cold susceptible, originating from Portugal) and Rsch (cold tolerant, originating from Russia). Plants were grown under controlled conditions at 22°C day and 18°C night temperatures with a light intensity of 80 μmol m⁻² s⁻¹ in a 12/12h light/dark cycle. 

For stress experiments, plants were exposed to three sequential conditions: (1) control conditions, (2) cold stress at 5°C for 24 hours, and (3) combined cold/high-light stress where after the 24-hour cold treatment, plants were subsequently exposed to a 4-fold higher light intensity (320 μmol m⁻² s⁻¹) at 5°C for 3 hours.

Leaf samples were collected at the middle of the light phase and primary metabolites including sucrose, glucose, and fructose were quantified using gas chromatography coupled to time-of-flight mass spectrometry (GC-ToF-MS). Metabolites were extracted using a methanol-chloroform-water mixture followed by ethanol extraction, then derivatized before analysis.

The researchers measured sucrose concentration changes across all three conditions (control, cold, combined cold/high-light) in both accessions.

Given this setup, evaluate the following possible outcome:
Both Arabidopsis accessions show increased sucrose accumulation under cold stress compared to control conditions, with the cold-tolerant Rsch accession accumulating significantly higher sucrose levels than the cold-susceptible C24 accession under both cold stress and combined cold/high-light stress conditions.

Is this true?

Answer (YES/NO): YES